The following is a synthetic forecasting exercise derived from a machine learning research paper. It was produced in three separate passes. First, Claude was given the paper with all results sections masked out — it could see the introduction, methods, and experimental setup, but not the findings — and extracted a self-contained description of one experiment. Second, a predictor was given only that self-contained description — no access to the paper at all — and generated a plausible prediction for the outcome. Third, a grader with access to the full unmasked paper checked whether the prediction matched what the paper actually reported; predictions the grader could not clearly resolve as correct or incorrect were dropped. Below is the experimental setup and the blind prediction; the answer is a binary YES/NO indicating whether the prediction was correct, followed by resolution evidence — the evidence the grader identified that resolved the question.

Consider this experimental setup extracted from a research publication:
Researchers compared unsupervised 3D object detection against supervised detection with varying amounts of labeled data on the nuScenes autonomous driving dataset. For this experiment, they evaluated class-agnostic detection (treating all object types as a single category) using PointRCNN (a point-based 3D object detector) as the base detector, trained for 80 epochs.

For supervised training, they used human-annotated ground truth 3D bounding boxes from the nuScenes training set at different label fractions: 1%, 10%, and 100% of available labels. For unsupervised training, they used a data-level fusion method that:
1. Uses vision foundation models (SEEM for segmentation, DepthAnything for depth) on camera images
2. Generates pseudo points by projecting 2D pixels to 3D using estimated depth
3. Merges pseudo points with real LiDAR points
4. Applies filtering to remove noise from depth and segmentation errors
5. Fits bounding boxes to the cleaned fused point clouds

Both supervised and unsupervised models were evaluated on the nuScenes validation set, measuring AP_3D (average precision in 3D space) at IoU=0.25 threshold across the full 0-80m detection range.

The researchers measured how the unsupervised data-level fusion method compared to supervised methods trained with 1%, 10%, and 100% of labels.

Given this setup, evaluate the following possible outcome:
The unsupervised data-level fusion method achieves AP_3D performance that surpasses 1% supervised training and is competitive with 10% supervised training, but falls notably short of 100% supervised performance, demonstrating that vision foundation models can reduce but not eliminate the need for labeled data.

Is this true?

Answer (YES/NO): NO